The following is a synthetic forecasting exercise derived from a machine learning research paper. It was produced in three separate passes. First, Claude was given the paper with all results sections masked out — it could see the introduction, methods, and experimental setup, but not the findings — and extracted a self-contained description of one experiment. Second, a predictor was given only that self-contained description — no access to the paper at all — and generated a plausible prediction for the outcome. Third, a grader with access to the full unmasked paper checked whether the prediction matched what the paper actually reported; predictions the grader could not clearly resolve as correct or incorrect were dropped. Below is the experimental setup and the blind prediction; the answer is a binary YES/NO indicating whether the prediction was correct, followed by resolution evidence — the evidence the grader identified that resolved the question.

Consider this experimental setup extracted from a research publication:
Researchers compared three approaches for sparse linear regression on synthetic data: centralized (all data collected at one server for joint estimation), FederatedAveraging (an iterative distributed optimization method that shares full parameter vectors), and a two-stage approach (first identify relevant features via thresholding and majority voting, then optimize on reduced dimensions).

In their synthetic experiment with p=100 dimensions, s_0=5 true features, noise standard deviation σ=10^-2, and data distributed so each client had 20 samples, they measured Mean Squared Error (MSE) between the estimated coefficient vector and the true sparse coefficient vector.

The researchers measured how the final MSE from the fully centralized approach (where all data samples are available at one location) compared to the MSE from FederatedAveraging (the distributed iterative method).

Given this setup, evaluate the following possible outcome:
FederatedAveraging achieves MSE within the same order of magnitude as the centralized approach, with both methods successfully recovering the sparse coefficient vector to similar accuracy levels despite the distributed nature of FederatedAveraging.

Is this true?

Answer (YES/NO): YES